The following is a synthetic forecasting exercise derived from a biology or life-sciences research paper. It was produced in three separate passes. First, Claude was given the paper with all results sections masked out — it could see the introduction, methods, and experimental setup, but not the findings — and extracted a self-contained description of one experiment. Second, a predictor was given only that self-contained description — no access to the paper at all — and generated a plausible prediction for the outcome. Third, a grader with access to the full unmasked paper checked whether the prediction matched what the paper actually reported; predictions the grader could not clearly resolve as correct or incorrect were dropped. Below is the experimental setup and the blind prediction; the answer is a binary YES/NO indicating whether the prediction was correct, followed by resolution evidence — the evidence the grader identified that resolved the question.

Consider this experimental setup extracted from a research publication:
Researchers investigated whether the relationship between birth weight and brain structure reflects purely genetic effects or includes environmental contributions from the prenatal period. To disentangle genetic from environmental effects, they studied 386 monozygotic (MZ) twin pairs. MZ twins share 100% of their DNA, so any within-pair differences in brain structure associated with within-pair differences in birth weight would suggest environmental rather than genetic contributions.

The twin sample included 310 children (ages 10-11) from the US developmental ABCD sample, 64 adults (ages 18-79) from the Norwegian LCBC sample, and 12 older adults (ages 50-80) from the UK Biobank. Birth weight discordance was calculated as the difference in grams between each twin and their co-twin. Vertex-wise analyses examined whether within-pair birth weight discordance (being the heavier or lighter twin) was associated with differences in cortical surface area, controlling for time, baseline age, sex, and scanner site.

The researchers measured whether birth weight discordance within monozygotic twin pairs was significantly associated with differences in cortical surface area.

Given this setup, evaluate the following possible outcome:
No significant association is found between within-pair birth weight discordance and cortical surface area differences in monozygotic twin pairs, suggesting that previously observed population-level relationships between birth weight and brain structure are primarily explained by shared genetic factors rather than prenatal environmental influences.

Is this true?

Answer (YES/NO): NO